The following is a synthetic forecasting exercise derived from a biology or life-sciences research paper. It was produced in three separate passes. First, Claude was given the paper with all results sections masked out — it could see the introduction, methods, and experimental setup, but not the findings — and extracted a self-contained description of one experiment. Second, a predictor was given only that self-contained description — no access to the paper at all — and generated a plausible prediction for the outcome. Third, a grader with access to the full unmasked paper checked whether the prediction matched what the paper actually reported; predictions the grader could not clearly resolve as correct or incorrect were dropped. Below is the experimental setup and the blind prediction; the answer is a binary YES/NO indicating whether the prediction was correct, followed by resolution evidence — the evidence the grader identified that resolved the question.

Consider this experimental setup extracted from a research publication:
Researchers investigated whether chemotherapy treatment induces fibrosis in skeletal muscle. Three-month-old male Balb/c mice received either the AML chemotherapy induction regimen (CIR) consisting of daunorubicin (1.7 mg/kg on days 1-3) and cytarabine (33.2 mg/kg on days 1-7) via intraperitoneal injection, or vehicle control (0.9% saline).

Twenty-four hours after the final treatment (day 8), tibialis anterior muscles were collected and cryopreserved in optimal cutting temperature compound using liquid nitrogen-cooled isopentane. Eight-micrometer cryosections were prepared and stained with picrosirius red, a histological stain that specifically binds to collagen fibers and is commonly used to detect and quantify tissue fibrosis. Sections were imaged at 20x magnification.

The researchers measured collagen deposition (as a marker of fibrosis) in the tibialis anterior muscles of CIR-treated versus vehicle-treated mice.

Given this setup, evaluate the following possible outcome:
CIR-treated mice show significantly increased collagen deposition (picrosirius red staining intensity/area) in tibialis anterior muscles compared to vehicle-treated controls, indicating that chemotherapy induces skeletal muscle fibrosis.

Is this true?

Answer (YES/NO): NO